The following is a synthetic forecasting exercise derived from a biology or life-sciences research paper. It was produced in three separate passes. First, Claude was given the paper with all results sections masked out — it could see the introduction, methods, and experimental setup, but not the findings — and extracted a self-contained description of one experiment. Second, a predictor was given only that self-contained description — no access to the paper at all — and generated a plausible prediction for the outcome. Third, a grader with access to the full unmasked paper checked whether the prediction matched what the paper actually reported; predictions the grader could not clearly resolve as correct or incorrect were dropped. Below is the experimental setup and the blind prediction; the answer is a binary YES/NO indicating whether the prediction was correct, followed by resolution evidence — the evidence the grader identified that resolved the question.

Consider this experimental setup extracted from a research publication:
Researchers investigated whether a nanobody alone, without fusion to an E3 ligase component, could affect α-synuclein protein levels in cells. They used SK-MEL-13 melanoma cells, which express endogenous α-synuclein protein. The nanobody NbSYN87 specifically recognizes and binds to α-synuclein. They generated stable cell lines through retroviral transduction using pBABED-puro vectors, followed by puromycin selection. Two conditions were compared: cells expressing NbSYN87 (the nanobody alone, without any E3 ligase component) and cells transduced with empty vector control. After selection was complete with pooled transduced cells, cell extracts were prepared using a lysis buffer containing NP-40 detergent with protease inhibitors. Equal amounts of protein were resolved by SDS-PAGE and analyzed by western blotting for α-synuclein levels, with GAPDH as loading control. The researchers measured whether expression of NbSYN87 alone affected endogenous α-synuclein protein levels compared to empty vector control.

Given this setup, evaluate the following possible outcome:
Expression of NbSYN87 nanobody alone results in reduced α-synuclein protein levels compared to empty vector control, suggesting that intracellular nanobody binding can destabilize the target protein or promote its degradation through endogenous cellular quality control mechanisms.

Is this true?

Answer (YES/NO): NO